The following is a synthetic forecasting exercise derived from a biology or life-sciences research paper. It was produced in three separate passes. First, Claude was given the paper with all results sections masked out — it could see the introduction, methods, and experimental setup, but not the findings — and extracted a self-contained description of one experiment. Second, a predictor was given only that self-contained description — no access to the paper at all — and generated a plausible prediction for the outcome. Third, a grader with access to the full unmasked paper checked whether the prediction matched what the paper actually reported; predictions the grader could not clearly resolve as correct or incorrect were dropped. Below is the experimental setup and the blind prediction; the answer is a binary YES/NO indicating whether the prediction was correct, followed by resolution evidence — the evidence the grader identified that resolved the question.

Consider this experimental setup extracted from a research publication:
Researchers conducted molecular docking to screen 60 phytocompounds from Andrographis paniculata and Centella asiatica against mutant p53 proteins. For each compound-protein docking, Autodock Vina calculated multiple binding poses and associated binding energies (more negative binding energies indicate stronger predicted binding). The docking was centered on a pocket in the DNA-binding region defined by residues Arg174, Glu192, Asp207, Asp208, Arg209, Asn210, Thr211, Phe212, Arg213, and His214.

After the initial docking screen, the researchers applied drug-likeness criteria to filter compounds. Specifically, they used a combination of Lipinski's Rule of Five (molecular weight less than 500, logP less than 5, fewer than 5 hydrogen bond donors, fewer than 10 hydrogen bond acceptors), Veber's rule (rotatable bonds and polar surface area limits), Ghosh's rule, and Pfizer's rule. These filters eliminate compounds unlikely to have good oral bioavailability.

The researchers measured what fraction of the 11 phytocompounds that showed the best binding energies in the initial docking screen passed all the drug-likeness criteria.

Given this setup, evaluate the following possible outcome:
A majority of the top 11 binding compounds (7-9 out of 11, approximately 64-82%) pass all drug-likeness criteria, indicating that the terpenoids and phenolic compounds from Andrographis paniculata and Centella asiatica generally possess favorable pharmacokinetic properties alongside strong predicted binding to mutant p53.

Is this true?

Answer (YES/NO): NO